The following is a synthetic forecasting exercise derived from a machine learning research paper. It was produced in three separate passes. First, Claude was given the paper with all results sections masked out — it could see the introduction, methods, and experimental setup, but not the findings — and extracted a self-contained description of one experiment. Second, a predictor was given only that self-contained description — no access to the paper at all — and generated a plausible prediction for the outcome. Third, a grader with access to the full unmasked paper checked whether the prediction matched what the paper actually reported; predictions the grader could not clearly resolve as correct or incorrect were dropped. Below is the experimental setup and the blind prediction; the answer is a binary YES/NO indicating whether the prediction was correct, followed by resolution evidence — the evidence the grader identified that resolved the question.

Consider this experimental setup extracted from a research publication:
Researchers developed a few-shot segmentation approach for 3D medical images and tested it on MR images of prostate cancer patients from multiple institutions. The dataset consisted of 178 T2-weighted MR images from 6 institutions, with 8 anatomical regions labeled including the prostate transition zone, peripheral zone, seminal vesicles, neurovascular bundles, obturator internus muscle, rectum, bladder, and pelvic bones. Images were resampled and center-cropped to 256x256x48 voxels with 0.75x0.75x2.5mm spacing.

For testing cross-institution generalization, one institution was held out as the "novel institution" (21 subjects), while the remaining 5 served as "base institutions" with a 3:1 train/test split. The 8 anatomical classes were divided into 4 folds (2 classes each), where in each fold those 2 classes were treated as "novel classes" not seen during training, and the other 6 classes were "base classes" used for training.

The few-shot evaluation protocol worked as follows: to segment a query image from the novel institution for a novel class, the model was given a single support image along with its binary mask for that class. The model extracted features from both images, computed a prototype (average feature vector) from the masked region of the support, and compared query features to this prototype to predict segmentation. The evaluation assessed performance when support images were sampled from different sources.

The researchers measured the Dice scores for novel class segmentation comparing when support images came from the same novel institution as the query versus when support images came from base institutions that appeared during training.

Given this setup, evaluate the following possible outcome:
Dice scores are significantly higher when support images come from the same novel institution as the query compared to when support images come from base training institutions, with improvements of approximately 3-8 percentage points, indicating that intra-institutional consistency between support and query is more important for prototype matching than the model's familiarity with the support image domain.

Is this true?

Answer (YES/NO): NO